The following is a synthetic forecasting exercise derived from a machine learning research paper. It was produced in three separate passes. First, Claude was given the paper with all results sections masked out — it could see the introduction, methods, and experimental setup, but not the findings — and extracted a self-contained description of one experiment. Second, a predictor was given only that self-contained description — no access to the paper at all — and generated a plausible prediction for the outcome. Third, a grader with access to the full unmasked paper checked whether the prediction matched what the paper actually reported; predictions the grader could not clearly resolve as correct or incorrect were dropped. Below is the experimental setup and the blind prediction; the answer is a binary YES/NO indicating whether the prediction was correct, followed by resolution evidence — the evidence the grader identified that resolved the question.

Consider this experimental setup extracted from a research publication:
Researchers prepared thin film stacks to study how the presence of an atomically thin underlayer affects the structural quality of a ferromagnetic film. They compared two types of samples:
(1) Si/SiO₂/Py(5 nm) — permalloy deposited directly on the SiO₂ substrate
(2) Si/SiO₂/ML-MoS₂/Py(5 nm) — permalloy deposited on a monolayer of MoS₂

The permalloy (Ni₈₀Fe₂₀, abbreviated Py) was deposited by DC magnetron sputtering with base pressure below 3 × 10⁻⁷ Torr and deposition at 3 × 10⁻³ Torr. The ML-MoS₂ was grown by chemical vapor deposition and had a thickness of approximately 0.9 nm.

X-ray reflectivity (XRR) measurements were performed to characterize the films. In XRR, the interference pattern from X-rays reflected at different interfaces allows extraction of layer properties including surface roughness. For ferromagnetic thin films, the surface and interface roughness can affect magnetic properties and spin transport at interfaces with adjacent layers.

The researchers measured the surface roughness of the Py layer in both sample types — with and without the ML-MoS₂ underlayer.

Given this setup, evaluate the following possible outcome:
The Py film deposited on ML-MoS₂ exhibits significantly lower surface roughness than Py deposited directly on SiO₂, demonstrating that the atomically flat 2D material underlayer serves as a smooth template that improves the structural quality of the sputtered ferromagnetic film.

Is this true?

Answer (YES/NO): NO